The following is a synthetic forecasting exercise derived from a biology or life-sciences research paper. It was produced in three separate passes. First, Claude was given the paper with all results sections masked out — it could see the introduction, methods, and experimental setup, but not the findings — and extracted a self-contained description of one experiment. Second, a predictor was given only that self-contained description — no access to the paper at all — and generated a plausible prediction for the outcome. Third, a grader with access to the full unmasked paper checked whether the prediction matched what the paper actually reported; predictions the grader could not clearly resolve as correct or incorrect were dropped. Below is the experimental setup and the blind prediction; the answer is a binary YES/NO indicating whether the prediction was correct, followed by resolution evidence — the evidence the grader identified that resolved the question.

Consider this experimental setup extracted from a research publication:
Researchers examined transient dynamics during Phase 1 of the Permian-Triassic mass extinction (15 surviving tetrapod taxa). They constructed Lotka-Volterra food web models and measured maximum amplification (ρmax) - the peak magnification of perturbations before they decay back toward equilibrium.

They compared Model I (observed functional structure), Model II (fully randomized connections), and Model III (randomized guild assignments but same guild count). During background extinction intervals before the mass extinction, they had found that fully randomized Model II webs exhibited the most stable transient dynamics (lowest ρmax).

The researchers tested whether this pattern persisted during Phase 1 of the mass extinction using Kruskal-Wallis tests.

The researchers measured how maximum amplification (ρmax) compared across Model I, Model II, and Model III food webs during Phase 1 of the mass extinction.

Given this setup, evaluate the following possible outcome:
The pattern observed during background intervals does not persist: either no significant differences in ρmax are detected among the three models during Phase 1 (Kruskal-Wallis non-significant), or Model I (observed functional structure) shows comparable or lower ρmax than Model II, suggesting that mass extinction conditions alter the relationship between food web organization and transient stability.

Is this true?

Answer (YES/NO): YES